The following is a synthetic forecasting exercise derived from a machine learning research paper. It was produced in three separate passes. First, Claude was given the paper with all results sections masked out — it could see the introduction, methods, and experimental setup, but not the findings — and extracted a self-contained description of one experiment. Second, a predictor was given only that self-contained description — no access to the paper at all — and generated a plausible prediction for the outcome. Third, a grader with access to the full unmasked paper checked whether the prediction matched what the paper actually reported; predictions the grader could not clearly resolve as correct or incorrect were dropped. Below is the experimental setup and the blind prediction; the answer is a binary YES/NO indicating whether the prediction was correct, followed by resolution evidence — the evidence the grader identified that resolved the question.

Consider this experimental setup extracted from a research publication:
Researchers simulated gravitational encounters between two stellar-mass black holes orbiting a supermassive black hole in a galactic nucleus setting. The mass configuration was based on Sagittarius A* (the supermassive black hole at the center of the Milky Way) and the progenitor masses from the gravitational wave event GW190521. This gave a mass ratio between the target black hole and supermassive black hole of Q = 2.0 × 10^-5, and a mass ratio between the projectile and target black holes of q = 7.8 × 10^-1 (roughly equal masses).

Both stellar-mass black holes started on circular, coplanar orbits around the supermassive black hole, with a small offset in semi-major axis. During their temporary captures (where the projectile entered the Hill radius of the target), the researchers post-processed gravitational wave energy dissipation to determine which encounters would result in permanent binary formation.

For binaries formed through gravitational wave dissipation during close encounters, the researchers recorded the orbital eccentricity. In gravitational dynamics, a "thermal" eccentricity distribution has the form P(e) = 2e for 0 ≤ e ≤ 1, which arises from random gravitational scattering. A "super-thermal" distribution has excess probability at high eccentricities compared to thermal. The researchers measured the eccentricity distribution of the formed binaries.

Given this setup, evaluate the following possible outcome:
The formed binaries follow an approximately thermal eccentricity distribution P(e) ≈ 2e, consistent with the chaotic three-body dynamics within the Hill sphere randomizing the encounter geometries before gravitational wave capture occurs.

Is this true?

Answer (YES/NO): NO